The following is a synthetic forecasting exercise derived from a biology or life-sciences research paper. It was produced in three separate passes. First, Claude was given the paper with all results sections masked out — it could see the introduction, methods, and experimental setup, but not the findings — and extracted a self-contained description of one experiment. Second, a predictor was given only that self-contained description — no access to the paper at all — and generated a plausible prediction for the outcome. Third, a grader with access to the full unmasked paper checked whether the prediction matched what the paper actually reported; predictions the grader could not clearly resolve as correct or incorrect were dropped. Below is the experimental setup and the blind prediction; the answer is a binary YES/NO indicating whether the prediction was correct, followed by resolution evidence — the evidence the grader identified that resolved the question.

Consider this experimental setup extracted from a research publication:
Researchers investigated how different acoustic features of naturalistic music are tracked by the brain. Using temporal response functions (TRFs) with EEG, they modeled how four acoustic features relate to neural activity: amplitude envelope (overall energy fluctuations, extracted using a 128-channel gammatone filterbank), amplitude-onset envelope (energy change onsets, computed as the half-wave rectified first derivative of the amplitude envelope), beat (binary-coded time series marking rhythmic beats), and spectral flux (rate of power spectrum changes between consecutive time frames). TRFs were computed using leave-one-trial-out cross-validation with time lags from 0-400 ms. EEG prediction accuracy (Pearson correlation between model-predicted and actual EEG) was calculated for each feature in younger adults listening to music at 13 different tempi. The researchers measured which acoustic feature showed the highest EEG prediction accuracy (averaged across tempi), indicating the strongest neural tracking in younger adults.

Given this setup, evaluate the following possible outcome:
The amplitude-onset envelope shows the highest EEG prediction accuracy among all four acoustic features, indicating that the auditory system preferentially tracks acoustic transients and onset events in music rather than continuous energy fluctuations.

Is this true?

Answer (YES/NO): NO